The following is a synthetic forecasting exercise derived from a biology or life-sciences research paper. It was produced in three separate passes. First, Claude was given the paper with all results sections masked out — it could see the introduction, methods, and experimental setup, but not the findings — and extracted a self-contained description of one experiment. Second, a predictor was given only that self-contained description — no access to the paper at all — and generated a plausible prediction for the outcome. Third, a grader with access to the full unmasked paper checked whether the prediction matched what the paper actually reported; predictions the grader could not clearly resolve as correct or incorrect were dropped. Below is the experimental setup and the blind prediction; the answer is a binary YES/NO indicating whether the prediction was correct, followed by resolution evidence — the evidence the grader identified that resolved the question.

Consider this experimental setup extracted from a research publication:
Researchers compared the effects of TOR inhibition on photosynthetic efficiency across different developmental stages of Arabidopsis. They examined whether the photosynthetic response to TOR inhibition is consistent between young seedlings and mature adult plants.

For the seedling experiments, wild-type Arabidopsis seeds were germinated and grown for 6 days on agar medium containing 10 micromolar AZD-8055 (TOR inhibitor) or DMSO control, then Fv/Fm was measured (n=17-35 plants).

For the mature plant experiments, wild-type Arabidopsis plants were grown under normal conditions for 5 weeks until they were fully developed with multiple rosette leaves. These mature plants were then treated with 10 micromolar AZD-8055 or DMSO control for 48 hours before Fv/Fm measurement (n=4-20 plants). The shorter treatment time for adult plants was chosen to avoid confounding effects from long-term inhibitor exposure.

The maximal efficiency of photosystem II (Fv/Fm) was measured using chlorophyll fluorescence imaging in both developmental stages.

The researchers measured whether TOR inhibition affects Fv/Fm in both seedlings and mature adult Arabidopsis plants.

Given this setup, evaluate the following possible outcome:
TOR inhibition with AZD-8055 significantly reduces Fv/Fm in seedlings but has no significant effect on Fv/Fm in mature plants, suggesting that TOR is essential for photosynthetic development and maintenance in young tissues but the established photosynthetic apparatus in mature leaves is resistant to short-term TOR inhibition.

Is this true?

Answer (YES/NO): YES